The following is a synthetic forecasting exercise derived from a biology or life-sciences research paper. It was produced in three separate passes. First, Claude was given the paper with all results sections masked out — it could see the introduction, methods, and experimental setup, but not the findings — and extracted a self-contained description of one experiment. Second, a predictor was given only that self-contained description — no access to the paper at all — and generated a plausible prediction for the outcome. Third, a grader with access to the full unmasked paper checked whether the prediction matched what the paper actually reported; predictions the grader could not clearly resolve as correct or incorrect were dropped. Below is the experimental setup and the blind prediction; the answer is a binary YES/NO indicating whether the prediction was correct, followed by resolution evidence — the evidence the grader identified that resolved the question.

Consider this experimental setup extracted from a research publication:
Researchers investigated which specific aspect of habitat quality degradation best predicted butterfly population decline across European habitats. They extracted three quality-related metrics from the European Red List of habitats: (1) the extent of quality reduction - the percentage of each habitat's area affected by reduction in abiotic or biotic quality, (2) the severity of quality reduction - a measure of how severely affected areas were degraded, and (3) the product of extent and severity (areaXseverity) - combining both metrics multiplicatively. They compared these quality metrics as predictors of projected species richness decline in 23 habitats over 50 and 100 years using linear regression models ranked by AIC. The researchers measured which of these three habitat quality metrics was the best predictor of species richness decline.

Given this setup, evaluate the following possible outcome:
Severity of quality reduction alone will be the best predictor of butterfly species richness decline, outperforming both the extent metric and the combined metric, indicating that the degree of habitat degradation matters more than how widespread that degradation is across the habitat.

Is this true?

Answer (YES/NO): NO